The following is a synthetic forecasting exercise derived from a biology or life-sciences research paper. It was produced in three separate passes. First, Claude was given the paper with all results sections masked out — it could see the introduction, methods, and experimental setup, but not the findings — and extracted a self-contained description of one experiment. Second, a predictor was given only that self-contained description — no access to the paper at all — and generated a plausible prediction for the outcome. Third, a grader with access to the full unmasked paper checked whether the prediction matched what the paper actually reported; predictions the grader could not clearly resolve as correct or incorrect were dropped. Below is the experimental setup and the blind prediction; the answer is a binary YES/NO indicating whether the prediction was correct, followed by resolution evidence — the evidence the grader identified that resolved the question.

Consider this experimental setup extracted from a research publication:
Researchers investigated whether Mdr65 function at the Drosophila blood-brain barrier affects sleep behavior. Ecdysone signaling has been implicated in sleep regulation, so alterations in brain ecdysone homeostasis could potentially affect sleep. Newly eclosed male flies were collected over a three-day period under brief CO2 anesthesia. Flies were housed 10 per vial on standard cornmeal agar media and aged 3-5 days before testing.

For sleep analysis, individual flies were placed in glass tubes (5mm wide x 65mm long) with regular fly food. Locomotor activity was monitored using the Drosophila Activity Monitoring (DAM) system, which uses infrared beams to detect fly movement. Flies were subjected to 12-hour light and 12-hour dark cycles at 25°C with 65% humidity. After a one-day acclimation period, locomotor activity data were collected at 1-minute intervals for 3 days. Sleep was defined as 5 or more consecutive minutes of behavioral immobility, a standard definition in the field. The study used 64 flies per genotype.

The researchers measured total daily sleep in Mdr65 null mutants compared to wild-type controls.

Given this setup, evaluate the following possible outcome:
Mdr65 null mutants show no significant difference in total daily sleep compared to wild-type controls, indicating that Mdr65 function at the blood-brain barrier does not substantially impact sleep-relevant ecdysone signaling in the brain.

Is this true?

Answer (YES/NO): NO